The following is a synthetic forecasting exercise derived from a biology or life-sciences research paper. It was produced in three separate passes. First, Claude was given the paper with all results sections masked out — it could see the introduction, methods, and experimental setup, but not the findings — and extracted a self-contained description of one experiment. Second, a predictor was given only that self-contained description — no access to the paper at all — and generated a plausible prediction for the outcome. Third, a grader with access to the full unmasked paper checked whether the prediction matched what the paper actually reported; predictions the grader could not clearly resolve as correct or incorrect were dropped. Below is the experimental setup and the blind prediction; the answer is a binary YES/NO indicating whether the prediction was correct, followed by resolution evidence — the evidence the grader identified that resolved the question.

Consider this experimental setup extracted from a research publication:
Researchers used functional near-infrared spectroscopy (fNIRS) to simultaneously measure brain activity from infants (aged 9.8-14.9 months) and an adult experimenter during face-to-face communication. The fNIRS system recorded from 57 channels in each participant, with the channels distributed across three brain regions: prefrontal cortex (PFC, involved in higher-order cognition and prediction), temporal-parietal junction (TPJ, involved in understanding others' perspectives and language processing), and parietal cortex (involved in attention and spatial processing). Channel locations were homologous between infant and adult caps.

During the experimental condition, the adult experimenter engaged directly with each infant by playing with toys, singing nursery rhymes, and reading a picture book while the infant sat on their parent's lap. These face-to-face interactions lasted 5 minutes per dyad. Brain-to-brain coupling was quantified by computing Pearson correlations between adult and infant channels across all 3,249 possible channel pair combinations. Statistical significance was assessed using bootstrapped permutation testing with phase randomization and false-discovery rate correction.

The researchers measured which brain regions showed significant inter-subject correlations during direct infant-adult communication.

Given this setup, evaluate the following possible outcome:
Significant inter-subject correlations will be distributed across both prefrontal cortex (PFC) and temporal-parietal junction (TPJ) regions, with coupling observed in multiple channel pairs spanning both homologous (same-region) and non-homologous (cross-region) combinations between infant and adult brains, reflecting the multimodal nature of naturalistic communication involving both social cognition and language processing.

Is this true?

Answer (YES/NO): NO